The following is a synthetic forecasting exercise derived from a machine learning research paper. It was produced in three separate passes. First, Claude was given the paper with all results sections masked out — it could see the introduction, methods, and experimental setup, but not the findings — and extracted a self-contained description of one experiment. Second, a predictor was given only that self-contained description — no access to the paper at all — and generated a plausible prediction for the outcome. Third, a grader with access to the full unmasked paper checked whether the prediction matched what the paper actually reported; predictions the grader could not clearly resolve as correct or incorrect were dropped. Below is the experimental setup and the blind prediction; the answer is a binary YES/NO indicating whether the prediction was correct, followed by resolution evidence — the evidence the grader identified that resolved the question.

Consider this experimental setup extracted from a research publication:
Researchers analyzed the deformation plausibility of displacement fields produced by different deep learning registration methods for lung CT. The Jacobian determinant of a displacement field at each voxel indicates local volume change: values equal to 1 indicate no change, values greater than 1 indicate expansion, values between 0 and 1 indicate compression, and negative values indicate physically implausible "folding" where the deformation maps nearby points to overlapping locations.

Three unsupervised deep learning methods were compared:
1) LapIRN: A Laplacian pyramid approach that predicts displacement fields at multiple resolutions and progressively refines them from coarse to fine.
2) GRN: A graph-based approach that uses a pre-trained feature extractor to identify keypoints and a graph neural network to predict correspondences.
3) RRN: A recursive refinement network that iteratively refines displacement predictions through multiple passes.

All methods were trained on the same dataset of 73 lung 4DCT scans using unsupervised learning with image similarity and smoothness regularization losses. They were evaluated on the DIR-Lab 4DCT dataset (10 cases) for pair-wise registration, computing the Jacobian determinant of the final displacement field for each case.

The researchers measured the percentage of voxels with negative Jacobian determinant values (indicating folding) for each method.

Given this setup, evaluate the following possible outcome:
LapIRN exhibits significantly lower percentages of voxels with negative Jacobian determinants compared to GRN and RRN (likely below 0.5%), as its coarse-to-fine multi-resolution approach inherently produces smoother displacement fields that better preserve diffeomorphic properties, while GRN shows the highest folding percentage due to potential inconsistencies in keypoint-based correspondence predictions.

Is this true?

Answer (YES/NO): NO